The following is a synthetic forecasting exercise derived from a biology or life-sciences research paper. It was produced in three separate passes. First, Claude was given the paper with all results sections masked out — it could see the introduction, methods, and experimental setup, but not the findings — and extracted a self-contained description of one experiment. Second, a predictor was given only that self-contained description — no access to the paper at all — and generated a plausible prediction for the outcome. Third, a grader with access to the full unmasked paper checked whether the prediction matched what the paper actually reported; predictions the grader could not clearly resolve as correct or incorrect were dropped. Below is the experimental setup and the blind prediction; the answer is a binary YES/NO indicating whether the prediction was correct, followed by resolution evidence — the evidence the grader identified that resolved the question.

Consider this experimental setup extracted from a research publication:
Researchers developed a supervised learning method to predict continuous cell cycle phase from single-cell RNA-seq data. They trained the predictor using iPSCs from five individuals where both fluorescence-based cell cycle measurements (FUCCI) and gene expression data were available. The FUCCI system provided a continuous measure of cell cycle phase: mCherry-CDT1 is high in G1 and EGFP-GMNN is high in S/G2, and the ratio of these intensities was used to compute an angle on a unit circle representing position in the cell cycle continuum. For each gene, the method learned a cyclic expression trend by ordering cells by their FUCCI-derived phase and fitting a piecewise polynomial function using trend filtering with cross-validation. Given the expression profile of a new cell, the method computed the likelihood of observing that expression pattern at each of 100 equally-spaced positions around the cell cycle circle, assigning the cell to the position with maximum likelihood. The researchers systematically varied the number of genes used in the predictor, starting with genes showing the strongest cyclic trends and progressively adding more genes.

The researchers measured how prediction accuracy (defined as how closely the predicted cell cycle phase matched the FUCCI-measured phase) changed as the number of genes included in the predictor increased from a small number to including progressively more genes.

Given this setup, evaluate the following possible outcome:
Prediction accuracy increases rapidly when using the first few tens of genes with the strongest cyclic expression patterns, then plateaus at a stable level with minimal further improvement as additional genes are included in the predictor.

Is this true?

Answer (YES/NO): NO